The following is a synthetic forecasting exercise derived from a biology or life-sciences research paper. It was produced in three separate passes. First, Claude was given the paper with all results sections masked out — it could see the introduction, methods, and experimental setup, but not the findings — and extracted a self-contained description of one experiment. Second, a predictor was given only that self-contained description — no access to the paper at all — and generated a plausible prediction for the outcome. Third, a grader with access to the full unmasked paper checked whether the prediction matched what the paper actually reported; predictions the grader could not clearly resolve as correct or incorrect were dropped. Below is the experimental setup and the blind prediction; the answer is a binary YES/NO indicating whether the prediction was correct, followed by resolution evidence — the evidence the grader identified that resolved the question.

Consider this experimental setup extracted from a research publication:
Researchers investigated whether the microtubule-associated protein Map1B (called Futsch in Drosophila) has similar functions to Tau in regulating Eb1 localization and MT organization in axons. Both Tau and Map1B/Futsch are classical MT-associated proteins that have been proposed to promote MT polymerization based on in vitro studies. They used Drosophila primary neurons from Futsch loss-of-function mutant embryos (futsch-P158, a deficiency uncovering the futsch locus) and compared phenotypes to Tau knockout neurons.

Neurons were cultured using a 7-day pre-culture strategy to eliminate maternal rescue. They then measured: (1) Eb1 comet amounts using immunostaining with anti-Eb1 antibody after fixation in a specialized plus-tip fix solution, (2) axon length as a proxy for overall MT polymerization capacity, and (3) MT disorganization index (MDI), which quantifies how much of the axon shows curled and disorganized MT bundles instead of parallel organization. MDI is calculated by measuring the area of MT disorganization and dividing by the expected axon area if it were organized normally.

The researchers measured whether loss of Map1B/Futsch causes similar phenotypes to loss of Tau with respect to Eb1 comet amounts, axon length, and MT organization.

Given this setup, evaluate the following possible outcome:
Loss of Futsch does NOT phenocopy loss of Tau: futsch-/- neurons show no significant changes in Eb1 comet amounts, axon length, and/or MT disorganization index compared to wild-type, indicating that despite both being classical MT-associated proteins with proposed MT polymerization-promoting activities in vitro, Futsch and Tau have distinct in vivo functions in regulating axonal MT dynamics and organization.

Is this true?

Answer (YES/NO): YES